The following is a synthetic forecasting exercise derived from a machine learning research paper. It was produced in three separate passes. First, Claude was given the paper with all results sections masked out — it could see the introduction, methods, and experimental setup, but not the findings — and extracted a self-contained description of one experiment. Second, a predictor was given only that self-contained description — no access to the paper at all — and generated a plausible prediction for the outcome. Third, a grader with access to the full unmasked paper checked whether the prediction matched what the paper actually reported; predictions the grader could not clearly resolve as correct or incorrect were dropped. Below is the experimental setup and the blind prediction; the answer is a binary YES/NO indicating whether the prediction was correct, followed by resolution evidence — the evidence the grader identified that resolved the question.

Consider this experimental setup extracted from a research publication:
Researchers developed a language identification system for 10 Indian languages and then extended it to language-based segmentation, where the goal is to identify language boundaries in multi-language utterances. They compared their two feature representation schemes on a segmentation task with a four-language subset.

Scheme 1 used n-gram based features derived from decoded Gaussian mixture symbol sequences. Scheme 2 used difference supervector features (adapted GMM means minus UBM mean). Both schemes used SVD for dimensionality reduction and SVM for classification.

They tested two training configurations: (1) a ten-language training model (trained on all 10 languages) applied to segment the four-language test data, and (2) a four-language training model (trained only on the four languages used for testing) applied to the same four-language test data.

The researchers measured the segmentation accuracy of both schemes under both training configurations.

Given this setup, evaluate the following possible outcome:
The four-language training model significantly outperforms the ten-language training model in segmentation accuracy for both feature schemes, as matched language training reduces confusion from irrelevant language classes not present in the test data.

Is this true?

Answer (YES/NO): YES